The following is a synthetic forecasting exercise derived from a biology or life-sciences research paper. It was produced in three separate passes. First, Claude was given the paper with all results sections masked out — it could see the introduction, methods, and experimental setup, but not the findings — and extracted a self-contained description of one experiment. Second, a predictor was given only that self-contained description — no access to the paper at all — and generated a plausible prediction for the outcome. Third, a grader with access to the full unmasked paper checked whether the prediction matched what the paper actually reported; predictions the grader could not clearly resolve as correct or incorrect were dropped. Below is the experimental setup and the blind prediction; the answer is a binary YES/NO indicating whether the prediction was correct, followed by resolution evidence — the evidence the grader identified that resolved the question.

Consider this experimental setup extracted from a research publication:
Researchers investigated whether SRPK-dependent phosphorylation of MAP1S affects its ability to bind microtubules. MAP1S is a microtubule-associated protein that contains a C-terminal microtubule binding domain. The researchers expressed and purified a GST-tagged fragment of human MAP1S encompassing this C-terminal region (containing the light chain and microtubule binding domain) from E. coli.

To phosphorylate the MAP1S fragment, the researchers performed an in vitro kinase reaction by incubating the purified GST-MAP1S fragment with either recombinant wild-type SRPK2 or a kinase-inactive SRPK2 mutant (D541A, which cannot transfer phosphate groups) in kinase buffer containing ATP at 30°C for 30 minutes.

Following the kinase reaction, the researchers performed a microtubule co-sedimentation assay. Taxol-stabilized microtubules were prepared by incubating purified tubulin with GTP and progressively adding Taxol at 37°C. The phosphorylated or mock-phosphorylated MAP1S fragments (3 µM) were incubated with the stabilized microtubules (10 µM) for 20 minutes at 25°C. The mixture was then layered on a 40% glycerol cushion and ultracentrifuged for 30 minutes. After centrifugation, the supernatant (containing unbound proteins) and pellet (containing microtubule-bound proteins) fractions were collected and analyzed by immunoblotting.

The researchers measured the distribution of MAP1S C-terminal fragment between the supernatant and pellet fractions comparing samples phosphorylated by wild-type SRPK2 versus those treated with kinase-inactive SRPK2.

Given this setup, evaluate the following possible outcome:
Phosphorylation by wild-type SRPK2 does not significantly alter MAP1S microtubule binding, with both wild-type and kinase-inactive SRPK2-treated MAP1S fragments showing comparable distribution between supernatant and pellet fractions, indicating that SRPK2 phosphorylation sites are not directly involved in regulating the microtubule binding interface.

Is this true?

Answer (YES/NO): NO